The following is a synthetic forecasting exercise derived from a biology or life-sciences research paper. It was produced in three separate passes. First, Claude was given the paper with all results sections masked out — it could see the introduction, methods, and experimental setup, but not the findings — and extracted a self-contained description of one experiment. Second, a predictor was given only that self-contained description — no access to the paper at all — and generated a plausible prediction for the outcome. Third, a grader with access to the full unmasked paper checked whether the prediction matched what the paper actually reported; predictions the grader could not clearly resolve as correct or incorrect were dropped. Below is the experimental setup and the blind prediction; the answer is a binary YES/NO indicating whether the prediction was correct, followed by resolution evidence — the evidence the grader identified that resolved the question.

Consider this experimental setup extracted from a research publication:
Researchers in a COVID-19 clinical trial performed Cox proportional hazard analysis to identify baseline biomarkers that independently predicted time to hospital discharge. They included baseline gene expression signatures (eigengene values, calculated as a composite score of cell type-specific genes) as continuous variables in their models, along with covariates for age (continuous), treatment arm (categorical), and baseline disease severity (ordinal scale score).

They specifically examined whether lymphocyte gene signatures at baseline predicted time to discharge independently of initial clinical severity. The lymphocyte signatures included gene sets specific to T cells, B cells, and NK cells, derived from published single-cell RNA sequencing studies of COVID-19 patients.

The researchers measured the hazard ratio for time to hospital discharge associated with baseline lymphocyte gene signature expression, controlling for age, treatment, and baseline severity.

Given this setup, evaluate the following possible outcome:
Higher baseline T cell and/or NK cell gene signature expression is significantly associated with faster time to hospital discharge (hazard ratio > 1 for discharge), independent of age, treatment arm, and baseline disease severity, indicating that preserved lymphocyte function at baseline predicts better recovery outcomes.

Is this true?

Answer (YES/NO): NO